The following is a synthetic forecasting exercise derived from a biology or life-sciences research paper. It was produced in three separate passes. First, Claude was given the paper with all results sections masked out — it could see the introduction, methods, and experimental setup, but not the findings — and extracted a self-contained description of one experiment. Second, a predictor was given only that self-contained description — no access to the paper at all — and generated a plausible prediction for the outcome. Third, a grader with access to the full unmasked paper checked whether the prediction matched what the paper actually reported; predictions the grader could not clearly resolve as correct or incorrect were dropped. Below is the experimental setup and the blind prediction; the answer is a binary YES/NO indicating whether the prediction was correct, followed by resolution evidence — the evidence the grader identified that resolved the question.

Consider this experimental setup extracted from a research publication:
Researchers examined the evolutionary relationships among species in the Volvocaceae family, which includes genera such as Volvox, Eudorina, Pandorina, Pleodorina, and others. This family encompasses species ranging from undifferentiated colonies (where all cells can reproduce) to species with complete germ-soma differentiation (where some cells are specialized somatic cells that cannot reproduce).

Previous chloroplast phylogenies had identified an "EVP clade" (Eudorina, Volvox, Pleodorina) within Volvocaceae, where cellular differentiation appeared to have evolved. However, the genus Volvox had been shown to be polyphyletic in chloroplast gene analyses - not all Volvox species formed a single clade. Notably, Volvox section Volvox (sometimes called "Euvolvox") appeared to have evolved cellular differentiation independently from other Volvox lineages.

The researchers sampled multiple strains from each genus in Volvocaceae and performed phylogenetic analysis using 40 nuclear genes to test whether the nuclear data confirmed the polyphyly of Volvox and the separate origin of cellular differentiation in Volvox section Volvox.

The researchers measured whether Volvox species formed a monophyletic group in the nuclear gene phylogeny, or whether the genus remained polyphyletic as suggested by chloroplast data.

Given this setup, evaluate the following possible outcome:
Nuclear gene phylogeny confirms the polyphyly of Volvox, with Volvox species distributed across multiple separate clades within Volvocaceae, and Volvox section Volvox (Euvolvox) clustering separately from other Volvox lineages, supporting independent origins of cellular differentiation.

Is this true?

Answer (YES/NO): YES